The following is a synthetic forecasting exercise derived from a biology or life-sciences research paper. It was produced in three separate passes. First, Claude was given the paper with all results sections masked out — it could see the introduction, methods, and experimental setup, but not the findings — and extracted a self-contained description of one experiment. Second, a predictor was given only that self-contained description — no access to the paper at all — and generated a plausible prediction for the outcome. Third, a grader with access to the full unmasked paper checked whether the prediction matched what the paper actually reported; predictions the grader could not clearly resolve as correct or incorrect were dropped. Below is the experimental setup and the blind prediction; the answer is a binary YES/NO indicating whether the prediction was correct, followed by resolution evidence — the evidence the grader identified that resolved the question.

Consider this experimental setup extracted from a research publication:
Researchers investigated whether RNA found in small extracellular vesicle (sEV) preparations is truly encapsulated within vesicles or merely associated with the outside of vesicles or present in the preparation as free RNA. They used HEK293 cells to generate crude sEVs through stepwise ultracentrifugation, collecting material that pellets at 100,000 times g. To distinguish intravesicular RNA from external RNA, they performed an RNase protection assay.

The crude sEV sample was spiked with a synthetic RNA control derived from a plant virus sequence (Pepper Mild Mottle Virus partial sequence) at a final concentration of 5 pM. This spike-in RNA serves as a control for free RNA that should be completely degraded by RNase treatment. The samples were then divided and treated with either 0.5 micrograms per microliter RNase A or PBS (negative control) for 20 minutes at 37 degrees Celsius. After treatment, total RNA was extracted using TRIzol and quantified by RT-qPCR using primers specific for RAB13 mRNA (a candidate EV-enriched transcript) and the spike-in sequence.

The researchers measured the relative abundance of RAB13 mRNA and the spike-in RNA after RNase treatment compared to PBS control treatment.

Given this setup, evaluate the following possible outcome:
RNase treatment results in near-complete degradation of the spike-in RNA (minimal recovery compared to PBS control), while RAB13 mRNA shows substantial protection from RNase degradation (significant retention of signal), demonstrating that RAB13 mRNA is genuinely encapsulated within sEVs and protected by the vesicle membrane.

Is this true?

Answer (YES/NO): YES